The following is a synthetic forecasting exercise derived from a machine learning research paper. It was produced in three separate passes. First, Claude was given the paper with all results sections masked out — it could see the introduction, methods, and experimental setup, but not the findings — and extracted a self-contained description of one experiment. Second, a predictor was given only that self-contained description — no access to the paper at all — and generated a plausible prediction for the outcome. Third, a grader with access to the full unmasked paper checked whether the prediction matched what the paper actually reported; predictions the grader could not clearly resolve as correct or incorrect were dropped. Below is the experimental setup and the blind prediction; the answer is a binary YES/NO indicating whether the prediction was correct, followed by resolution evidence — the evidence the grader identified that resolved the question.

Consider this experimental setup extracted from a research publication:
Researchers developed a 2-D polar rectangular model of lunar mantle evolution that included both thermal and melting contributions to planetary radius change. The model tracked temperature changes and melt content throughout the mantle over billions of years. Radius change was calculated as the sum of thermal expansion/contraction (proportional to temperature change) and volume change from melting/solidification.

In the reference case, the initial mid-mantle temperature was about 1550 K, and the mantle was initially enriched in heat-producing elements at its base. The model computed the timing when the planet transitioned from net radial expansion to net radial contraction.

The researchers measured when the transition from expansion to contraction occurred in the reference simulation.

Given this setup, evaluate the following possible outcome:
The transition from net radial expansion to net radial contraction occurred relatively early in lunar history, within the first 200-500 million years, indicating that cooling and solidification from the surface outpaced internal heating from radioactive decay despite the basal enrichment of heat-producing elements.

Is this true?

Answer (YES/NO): NO